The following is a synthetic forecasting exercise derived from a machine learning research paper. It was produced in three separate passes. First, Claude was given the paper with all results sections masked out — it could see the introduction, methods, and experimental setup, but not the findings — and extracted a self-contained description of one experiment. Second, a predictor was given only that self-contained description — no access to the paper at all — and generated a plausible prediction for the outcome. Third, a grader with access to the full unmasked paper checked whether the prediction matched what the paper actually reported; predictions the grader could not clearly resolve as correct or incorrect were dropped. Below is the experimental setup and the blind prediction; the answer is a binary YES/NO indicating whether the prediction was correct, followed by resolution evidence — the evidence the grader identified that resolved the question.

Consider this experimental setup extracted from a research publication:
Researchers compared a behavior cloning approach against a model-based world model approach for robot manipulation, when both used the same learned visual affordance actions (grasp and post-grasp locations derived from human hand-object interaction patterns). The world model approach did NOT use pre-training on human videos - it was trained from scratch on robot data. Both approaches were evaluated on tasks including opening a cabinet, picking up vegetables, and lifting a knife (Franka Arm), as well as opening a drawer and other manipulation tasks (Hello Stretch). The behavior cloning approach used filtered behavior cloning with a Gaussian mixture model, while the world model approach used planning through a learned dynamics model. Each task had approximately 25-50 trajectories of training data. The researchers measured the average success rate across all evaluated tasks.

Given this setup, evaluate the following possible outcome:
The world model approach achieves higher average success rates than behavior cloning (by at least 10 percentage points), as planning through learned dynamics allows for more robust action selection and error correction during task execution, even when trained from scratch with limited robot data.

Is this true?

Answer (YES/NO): NO